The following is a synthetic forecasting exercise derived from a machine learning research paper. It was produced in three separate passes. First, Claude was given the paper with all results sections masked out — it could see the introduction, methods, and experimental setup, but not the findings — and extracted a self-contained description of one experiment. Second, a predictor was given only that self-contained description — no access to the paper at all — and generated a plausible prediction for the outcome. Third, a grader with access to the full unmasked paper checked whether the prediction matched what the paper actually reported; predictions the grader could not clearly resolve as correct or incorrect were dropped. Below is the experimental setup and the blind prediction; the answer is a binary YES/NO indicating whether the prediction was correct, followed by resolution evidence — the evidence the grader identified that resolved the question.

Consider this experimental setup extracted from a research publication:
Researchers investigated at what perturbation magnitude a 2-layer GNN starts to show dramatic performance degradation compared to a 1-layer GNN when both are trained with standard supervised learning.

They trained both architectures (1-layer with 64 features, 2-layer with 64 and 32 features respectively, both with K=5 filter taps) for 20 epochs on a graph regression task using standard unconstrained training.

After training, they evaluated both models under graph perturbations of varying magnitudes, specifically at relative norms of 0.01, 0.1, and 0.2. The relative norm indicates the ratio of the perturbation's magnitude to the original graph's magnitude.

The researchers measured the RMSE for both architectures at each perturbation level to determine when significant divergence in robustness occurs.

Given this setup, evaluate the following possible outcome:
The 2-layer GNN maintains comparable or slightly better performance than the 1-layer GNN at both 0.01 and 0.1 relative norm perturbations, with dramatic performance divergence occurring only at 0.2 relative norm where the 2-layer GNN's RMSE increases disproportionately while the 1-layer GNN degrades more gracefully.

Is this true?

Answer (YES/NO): NO